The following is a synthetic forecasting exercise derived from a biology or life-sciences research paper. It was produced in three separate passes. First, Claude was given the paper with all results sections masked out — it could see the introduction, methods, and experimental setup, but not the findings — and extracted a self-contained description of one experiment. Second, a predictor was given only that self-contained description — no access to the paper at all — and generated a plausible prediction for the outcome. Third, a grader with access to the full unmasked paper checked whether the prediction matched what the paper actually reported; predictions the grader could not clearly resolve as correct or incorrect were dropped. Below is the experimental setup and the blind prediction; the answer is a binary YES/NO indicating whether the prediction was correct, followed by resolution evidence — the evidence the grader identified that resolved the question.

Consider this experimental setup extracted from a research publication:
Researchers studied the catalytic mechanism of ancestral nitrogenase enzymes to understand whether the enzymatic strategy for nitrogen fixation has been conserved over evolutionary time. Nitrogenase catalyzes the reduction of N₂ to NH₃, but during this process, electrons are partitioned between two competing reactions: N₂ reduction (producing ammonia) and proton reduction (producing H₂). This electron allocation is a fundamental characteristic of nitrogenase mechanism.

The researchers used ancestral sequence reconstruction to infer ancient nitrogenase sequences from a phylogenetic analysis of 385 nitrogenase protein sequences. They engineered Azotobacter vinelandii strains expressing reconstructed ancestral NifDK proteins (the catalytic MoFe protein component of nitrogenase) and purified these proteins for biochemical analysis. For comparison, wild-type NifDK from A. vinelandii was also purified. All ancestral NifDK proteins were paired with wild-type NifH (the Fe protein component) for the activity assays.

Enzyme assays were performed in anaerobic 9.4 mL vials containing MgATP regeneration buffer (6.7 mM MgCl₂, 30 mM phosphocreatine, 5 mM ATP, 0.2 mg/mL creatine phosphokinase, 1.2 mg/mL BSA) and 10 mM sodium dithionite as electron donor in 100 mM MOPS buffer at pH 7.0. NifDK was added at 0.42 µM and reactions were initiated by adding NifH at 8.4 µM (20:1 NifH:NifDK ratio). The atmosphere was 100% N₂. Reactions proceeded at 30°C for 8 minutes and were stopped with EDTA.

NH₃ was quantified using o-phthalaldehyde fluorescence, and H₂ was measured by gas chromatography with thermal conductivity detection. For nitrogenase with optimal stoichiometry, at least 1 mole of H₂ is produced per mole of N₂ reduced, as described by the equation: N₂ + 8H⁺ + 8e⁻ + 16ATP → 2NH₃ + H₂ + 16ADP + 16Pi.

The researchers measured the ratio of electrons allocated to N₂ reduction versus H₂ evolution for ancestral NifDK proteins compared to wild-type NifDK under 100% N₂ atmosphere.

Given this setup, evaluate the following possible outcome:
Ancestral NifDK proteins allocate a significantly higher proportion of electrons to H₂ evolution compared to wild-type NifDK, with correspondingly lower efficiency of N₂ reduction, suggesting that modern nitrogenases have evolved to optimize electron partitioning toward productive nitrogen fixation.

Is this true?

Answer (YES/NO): NO